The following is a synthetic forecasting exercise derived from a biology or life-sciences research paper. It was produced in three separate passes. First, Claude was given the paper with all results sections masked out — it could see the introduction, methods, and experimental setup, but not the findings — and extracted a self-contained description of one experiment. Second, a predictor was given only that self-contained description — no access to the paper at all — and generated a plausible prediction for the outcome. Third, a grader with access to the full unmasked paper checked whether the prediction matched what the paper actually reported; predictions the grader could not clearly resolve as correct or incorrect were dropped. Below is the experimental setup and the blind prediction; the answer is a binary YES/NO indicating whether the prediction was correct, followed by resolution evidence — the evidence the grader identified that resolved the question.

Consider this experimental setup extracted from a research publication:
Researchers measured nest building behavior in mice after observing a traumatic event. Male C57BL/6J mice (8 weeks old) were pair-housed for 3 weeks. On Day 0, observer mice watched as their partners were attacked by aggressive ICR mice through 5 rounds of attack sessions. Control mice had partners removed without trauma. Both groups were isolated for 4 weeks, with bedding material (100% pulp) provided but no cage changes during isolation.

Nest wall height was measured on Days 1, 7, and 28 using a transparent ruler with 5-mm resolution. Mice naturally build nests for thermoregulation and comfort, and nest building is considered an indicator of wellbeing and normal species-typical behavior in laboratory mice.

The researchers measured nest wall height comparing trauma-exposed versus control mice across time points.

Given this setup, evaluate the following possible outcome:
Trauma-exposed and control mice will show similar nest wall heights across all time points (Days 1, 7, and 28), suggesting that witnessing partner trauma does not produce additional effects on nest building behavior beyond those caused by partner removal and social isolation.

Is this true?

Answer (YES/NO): NO